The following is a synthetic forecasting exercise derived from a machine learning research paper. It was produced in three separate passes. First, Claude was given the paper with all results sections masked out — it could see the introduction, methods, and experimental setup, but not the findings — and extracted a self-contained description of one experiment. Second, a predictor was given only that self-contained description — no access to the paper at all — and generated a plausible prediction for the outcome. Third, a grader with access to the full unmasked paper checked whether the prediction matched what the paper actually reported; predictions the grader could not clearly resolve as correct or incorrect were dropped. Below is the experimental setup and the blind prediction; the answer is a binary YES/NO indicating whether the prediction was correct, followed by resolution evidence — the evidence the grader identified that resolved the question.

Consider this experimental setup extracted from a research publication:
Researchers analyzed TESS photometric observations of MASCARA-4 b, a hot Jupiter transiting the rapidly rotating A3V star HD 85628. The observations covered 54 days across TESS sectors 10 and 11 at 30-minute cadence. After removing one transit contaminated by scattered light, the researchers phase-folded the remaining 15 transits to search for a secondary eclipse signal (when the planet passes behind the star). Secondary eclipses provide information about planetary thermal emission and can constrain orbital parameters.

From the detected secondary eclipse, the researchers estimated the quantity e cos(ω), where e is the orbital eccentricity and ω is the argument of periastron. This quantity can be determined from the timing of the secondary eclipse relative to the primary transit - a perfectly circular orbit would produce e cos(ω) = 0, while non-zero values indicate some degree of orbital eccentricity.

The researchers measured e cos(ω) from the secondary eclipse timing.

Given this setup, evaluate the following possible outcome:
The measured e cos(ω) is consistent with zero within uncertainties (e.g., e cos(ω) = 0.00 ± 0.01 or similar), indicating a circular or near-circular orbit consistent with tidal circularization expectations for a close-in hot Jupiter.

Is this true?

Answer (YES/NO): NO